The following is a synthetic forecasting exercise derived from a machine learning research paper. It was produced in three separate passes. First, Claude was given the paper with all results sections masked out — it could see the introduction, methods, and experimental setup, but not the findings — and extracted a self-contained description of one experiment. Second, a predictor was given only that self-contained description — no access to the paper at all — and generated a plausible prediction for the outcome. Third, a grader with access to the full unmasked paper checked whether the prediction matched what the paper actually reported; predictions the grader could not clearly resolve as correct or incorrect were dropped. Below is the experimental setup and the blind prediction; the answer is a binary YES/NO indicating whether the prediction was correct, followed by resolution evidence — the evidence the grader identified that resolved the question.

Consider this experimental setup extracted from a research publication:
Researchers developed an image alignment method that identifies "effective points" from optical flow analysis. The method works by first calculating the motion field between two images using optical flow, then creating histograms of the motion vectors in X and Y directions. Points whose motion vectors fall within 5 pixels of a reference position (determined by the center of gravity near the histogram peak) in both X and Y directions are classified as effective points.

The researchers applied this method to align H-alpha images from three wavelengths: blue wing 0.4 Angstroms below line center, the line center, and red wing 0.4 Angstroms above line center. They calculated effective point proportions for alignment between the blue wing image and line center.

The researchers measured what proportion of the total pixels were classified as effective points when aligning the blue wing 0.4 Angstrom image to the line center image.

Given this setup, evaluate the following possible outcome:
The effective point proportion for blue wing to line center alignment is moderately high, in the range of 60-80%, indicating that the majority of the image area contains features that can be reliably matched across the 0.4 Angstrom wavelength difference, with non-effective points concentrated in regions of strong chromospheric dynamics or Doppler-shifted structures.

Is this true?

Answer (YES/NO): NO